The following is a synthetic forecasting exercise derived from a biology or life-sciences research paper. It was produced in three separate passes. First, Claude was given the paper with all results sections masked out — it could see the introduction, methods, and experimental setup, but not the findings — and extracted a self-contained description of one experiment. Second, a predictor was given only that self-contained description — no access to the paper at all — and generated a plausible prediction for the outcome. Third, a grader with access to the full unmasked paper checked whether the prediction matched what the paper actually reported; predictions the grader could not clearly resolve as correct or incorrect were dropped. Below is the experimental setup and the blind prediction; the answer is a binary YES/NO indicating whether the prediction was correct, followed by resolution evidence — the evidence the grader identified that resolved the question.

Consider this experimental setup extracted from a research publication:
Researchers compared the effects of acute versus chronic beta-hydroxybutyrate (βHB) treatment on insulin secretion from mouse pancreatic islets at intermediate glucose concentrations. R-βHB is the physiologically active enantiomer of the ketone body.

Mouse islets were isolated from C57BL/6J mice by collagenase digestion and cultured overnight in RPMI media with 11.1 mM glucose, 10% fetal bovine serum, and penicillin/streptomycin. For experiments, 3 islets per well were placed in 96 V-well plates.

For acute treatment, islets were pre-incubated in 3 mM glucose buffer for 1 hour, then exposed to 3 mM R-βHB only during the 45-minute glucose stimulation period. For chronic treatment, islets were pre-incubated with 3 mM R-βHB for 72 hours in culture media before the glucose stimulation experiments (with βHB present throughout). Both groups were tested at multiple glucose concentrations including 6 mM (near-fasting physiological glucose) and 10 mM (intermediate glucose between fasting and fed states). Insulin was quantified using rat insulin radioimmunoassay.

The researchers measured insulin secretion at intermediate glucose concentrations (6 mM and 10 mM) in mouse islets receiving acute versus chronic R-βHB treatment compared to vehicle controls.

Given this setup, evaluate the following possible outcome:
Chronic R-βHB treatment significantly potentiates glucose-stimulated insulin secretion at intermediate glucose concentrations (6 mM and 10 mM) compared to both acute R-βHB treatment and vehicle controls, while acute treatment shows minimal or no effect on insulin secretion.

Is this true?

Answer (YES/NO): NO